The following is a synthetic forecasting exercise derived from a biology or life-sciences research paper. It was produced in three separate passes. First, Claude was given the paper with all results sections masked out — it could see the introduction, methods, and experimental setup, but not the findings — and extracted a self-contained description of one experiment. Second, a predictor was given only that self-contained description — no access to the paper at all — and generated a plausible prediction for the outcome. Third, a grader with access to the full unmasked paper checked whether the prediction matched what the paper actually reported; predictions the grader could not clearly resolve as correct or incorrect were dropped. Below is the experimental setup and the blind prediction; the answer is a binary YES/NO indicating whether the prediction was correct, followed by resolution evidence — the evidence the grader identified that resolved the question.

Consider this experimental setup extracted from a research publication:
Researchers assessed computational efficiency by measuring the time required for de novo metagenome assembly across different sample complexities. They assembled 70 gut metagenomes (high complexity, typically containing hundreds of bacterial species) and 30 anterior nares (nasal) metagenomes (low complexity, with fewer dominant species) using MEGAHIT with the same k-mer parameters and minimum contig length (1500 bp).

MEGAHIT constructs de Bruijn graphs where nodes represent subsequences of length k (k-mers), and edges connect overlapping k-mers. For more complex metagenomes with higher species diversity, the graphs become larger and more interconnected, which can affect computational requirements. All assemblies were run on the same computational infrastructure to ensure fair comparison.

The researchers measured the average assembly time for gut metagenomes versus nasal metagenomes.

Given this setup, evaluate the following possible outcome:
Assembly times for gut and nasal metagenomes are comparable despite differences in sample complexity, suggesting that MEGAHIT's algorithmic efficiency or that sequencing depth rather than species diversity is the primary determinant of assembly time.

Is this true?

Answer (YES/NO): NO